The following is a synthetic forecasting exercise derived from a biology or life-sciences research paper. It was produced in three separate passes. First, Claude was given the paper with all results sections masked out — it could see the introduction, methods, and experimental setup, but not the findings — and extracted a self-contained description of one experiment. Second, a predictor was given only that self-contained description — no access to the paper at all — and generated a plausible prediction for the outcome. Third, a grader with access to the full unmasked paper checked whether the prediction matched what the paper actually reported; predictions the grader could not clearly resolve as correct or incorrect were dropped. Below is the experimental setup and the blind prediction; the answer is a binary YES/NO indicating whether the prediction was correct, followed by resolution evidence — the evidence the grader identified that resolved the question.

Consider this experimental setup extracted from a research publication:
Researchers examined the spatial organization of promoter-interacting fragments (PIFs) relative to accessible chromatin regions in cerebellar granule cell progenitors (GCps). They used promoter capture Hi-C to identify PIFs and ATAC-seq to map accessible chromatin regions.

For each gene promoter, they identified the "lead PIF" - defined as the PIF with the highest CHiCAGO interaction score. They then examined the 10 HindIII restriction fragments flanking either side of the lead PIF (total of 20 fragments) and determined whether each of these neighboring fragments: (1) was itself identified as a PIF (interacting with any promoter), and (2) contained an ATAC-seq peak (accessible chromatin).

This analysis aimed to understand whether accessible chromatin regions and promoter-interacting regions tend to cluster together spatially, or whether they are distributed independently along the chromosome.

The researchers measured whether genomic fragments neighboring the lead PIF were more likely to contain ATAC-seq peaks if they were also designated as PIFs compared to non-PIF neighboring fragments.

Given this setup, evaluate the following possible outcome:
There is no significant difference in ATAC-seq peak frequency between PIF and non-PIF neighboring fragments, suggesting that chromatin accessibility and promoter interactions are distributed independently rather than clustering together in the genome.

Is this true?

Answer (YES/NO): NO